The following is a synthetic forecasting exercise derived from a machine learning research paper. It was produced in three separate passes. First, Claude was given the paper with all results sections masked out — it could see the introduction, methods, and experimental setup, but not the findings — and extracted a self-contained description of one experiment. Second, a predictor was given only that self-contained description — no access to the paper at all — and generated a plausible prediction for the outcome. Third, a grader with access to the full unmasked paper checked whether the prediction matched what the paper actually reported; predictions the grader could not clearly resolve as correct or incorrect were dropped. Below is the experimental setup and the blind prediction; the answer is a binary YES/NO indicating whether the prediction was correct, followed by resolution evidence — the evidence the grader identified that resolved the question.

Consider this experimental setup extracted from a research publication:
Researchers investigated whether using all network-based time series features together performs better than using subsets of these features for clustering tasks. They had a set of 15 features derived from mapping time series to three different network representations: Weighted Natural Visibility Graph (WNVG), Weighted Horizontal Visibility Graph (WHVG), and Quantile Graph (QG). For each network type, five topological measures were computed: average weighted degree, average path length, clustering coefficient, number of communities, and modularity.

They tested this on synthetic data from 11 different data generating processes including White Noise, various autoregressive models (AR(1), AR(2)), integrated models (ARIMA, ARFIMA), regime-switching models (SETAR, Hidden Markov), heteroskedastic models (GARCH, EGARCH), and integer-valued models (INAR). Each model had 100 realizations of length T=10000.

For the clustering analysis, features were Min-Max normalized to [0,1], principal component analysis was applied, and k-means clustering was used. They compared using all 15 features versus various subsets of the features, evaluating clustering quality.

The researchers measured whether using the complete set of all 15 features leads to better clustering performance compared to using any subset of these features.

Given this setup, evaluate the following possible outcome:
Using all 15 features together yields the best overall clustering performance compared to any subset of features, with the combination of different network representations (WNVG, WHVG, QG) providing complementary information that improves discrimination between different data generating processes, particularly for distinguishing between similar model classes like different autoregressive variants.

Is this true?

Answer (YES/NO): YES